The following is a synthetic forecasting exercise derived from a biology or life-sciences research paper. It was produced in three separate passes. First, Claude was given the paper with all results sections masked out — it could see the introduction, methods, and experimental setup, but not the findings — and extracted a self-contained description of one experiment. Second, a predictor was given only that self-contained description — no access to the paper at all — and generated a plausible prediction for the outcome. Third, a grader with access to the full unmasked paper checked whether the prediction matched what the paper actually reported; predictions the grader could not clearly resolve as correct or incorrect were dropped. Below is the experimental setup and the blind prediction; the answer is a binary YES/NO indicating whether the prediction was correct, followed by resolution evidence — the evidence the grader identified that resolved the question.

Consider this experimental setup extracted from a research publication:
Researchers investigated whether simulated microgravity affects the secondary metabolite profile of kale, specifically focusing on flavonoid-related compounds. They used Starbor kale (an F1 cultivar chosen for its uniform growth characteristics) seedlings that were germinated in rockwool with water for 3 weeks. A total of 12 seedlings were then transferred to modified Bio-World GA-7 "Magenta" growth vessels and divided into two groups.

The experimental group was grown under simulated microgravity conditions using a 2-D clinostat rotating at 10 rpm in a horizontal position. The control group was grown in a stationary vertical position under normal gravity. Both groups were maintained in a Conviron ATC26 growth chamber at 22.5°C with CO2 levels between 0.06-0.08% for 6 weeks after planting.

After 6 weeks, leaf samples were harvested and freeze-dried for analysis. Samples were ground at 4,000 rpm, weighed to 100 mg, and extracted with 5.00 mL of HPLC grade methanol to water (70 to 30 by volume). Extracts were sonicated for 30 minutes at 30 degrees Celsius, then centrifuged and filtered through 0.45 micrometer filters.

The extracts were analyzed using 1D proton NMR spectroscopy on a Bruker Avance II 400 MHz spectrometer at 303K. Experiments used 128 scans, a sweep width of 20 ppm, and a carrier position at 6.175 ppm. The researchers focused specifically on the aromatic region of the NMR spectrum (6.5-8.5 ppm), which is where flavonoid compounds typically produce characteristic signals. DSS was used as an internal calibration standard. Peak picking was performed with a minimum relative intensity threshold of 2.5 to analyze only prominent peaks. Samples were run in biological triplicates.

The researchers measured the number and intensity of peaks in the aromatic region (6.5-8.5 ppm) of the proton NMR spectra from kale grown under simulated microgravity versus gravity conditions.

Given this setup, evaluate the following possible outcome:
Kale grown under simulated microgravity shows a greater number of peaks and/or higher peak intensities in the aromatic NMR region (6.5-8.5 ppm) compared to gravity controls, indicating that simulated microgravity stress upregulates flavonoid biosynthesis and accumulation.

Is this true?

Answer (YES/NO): YES